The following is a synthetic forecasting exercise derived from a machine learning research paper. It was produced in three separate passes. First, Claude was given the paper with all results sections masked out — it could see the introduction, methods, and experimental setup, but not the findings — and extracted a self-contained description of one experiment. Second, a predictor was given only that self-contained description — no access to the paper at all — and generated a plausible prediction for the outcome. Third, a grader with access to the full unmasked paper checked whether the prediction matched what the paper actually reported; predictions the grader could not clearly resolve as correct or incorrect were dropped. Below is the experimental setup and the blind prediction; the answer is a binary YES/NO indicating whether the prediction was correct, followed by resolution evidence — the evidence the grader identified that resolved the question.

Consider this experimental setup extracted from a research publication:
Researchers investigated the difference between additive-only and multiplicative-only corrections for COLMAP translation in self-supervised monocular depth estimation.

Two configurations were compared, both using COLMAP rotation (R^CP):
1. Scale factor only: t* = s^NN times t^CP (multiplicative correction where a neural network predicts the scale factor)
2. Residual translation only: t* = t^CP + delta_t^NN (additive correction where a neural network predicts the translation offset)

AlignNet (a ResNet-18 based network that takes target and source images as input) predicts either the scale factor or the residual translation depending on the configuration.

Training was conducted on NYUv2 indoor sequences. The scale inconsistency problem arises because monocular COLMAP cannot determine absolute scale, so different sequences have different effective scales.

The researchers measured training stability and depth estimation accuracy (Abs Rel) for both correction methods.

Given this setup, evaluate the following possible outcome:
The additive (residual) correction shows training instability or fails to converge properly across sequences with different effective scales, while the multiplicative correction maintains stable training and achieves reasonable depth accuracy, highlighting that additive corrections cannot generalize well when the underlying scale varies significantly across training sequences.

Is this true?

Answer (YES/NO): YES